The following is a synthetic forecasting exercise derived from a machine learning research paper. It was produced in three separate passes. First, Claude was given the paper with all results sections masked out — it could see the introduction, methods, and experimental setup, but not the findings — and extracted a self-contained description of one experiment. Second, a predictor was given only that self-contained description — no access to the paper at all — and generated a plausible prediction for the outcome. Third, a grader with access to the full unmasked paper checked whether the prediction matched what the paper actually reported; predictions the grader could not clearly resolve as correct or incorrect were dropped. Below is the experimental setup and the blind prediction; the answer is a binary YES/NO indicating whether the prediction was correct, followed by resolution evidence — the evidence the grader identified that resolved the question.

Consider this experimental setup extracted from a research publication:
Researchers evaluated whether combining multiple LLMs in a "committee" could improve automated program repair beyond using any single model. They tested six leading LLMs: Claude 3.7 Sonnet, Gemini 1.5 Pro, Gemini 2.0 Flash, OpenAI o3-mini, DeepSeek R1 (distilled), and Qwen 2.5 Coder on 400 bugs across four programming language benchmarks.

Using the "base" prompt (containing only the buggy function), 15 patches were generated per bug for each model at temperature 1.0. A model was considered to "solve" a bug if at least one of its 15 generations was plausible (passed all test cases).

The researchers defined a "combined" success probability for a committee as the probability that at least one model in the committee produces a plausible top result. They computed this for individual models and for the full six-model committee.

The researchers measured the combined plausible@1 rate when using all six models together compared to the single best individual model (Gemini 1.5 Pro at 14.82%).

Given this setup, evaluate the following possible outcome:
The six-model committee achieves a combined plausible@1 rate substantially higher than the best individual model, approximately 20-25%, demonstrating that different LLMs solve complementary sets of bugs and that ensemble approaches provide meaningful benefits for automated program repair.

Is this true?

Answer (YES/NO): YES